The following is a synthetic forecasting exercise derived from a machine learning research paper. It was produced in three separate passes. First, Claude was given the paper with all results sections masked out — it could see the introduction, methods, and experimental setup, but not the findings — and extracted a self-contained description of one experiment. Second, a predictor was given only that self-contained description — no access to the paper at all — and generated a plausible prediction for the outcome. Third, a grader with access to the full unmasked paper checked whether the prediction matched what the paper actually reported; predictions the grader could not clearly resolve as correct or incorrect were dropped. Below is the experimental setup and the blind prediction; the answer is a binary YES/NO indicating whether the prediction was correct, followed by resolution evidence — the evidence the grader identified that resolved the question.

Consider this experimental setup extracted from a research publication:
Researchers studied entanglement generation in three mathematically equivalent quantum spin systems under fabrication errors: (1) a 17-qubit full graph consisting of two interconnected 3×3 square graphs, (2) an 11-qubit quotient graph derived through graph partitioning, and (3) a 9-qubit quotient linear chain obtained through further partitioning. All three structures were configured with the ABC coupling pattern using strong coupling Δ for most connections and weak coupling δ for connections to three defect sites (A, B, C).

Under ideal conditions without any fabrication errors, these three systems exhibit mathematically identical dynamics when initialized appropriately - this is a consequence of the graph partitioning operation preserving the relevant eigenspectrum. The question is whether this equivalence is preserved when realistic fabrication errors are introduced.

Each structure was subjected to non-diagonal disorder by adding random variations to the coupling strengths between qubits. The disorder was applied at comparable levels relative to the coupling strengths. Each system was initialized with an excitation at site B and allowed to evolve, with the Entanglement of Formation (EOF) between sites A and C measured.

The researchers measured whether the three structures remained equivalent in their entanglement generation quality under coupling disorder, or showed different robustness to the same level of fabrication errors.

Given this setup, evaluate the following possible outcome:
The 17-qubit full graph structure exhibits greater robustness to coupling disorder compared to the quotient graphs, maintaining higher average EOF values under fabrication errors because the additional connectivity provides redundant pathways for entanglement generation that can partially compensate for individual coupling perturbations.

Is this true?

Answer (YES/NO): NO